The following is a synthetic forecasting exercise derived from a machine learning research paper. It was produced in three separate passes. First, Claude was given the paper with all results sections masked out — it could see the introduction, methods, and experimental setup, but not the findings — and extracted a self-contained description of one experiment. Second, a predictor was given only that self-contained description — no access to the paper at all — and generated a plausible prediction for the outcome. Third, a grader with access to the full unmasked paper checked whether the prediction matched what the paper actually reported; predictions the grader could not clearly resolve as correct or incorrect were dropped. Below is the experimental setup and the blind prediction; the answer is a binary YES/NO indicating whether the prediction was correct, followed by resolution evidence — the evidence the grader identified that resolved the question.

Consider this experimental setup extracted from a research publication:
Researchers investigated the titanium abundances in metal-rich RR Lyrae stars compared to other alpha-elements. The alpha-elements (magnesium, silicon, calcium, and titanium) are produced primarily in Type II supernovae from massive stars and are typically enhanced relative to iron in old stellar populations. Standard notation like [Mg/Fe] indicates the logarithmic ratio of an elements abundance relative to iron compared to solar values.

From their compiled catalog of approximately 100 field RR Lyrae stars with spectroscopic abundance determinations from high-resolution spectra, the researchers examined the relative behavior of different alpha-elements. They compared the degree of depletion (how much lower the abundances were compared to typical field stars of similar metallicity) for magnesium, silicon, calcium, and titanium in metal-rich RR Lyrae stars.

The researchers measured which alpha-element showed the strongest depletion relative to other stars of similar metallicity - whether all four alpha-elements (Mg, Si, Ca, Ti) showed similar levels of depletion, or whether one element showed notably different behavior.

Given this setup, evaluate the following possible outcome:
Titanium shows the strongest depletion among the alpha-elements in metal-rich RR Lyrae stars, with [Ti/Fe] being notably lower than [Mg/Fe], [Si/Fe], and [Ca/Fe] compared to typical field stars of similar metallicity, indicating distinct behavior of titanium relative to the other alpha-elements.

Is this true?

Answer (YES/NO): YES